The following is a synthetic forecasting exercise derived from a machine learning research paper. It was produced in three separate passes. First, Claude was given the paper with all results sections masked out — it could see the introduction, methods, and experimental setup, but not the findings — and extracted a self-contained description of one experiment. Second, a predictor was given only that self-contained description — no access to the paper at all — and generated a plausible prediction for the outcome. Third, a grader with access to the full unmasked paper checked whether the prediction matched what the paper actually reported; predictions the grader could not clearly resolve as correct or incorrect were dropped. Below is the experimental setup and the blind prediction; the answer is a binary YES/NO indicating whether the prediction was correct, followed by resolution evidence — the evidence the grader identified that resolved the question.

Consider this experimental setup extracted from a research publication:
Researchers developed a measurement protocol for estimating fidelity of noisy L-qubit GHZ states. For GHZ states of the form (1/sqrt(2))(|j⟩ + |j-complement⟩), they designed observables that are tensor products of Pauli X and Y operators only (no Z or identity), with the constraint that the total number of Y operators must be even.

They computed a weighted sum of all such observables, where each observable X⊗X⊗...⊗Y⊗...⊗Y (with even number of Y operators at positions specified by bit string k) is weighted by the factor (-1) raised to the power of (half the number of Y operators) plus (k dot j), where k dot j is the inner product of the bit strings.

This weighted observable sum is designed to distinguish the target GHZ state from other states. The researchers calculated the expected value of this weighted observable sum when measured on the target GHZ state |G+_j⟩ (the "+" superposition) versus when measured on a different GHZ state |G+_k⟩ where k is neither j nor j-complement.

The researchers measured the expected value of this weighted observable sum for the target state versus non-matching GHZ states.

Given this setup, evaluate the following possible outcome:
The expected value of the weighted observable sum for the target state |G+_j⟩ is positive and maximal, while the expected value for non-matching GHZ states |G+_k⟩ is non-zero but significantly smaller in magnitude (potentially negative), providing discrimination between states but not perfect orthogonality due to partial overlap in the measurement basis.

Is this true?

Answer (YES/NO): NO